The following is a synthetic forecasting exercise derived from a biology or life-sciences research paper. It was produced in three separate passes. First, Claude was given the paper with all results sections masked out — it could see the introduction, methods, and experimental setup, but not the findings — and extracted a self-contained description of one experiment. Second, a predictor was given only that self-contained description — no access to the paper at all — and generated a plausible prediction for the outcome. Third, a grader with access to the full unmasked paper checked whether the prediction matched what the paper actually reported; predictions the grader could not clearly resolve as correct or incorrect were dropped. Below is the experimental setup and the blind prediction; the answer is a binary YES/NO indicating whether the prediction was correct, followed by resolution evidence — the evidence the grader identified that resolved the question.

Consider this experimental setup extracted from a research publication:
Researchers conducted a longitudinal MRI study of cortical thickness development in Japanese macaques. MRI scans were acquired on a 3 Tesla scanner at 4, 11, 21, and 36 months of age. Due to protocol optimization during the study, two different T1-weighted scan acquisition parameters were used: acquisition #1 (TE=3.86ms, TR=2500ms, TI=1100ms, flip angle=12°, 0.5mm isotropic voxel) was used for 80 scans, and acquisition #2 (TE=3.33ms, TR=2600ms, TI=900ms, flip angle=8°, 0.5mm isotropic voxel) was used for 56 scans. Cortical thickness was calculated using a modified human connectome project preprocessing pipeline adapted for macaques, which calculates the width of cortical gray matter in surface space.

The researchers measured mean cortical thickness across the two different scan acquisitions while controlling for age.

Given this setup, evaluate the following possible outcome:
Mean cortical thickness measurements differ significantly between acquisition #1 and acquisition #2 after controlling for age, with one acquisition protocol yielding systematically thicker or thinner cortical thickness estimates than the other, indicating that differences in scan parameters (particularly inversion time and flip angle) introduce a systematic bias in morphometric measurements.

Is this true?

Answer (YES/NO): NO